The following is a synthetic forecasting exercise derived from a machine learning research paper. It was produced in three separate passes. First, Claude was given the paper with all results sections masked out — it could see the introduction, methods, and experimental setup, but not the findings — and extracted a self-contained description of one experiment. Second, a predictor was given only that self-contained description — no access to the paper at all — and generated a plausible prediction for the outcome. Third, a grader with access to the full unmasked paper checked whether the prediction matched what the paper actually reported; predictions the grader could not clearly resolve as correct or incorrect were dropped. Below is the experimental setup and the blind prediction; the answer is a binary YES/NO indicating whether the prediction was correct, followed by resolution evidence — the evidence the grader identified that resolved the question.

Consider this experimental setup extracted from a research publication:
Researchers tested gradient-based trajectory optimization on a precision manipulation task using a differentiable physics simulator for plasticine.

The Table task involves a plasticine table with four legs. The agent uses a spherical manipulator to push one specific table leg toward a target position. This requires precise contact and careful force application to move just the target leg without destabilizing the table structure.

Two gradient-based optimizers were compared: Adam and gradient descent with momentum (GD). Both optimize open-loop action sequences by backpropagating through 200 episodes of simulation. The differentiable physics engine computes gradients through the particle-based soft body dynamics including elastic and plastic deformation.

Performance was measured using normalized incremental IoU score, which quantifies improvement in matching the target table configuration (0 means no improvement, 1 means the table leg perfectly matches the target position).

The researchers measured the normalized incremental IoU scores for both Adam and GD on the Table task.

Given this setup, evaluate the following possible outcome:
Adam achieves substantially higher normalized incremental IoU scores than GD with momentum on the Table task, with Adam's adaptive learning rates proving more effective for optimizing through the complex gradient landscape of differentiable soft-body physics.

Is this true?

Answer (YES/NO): NO